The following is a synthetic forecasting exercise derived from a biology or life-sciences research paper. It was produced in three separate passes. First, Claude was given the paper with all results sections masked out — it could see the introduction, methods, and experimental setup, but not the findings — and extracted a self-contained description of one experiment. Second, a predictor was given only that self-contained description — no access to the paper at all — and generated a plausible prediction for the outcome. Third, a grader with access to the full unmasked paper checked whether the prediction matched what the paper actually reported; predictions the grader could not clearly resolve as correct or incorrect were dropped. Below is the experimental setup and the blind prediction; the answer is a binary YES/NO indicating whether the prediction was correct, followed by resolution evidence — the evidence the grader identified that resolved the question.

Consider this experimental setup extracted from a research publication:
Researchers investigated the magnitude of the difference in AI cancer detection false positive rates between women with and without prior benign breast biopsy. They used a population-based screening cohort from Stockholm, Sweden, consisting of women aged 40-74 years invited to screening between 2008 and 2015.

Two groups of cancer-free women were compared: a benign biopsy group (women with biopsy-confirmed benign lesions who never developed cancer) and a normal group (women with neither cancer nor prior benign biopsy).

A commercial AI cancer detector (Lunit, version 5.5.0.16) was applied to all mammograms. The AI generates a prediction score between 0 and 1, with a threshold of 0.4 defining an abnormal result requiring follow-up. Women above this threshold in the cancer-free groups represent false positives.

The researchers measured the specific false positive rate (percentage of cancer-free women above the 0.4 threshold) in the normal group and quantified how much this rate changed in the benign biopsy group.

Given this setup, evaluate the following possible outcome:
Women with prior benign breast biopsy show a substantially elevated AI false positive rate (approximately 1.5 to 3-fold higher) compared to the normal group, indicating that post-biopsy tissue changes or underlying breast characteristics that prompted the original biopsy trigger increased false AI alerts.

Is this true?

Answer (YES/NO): YES